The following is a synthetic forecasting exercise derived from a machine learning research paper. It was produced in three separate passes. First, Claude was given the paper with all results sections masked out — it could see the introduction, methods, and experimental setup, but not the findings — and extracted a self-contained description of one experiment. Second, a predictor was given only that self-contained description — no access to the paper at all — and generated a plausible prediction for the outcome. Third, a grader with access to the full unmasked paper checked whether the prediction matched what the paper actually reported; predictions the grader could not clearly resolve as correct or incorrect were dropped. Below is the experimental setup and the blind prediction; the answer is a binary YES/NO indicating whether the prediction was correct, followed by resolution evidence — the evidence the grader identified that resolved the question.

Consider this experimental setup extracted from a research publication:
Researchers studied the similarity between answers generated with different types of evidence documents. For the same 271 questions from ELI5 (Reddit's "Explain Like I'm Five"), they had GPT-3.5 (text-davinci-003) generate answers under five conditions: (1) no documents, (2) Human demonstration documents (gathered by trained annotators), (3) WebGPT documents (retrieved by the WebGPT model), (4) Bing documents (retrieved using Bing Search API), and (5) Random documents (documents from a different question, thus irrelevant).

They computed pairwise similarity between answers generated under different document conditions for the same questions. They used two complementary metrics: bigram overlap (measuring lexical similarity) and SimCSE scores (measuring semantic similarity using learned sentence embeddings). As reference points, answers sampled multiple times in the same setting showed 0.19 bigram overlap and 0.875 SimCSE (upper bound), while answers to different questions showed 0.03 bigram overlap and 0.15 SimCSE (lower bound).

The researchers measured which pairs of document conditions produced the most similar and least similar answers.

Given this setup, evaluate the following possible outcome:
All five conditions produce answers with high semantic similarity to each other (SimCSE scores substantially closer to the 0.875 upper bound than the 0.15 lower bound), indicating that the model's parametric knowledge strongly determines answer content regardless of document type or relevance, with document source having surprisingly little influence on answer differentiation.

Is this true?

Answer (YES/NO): NO